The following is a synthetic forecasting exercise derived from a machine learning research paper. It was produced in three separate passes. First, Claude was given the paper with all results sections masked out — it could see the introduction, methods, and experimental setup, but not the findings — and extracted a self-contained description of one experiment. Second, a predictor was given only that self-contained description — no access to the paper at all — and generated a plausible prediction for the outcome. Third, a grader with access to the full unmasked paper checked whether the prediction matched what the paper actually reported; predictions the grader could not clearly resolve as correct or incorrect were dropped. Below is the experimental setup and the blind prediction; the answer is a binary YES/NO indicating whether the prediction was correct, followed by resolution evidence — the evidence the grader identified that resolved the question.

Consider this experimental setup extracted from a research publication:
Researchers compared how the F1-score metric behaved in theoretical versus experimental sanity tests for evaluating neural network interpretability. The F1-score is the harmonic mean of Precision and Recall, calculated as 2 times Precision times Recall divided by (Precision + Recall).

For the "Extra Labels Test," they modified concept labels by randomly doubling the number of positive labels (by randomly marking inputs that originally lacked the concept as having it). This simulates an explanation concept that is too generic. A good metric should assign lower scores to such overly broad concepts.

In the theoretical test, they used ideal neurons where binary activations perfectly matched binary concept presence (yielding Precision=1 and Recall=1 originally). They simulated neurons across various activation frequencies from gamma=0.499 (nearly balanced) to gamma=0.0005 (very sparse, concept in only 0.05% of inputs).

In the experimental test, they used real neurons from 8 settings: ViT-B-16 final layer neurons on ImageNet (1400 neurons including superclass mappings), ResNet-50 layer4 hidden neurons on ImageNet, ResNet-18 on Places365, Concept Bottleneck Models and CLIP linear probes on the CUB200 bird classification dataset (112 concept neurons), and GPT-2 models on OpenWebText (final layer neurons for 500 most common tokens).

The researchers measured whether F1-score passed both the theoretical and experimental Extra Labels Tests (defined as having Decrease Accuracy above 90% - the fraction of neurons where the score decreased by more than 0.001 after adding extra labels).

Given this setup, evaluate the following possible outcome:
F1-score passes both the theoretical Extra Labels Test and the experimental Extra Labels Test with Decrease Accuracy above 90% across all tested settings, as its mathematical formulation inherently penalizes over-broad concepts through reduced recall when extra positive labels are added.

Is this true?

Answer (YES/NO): YES